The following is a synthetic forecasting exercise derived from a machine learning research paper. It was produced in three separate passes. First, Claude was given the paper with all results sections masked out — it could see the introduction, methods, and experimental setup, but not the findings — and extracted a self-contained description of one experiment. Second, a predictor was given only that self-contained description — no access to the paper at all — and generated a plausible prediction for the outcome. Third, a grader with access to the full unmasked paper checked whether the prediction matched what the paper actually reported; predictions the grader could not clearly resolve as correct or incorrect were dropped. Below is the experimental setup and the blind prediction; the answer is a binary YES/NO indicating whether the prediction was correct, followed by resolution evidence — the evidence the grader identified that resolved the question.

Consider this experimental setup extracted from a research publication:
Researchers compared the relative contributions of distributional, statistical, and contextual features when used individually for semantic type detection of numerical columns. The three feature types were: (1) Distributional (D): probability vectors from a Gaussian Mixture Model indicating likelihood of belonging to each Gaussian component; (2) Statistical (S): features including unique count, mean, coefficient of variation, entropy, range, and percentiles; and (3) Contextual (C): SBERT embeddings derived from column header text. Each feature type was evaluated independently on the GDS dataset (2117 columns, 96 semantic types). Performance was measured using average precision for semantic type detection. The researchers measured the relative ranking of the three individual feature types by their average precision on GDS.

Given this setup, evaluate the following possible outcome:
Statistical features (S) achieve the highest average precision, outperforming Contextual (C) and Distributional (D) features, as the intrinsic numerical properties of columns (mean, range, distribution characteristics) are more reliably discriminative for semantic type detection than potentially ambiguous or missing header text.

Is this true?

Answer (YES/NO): NO